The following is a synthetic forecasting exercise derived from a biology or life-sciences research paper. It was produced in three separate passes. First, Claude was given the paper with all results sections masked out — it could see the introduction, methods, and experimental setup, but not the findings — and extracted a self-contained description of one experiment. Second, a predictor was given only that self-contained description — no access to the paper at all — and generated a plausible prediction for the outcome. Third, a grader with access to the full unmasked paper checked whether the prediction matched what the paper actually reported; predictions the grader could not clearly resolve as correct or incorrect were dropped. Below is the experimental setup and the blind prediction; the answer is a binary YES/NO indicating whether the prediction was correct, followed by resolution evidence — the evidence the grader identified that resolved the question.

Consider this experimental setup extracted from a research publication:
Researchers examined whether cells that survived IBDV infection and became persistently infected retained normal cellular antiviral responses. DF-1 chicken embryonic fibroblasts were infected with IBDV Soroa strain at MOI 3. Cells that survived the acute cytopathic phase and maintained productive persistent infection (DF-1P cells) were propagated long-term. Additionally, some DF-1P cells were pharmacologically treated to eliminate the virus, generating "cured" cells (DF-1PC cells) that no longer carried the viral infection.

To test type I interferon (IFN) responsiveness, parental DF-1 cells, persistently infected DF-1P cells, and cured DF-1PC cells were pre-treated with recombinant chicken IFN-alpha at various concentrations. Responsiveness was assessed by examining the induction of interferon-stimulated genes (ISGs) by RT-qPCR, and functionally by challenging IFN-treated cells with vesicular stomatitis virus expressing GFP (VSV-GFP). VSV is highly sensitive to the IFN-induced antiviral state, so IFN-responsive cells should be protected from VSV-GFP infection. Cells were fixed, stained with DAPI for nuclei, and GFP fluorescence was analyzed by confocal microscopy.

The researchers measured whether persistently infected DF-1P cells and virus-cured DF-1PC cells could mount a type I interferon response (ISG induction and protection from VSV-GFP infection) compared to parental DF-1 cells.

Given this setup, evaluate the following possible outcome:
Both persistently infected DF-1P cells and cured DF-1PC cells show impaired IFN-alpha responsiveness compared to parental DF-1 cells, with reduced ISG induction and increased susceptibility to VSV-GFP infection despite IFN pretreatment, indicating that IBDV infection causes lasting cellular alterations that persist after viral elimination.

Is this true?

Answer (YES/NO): YES